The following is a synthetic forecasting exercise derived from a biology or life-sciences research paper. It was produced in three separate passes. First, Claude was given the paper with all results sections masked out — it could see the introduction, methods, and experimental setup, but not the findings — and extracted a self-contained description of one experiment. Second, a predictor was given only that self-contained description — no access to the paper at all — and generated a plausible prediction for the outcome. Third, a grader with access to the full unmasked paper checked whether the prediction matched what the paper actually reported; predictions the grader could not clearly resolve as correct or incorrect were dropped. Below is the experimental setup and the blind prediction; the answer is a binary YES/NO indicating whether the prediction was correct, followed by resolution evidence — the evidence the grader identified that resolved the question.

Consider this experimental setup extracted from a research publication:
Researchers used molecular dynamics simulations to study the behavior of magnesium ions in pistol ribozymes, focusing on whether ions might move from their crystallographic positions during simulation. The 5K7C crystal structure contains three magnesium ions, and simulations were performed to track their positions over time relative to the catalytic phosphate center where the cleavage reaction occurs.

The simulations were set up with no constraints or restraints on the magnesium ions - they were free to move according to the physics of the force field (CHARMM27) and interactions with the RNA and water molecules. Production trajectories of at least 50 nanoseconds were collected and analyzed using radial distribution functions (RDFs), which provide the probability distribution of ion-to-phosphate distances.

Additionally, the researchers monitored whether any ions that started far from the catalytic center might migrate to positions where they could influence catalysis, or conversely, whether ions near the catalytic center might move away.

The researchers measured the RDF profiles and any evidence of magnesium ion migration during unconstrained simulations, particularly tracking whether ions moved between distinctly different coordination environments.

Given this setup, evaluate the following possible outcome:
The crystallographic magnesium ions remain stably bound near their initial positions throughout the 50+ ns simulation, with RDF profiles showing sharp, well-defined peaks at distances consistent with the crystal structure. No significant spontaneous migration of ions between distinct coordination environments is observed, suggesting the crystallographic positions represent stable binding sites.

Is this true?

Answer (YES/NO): NO